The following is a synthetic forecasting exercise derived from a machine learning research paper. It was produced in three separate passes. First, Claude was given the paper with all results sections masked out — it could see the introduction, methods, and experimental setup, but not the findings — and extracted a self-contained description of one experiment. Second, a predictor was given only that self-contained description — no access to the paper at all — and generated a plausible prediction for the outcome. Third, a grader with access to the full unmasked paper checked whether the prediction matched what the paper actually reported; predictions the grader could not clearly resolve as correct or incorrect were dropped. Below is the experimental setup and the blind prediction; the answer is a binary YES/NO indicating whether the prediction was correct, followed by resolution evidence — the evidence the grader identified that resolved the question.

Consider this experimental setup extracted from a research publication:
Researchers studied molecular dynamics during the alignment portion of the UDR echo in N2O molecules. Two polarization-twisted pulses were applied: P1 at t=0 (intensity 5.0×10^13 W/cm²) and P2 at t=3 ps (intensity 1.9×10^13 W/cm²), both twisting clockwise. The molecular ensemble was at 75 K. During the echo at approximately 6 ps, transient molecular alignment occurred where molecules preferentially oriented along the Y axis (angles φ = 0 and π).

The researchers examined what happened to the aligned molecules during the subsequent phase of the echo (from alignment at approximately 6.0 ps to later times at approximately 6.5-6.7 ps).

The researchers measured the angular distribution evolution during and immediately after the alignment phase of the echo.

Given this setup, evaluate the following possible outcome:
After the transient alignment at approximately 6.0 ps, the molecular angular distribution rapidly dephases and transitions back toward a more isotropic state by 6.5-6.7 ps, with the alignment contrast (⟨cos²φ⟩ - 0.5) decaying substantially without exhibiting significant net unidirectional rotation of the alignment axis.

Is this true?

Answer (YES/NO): NO